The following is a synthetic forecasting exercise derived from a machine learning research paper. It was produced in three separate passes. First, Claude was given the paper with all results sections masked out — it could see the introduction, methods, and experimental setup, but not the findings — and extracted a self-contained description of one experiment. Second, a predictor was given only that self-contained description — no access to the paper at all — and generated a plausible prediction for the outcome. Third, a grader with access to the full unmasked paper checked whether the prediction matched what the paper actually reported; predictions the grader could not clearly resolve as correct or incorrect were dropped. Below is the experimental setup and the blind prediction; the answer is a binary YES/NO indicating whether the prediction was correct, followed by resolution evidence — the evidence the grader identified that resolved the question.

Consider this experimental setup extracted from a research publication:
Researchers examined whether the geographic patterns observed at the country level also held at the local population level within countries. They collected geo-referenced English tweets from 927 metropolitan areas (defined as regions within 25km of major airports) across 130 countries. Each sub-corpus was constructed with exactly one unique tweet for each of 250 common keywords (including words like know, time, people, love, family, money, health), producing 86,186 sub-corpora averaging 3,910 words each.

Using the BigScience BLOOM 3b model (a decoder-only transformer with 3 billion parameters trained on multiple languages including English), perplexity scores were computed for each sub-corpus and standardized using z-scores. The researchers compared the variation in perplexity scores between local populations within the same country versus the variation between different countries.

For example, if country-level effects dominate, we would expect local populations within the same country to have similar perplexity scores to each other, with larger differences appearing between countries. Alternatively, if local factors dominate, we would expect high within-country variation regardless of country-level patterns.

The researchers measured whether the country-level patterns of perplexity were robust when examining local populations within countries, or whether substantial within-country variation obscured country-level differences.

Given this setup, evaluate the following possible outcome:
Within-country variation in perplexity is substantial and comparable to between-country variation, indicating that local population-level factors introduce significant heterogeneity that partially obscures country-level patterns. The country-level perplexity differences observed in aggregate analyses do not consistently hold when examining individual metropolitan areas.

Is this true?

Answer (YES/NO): NO